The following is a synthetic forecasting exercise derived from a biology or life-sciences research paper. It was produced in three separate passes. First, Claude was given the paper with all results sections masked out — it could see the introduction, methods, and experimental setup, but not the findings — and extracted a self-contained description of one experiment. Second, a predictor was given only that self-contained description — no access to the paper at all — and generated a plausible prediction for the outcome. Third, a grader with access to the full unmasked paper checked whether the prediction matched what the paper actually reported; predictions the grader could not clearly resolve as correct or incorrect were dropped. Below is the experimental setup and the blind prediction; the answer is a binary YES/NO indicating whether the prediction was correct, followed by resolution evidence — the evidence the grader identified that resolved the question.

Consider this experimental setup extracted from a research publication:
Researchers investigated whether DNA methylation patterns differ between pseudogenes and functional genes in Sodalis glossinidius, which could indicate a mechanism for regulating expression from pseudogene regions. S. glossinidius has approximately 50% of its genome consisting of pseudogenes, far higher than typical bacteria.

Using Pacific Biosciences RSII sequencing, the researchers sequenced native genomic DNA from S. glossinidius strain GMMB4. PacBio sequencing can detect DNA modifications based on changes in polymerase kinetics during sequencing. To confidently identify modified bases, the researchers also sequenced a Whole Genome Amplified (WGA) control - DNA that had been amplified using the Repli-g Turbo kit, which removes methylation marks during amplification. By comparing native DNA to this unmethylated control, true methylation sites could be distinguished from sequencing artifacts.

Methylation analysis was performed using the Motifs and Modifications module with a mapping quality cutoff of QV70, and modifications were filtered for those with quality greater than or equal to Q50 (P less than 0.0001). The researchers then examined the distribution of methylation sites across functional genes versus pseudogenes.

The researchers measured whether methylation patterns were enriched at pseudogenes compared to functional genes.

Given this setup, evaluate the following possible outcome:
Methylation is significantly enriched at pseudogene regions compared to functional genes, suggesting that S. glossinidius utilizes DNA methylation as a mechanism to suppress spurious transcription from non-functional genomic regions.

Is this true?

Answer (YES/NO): NO